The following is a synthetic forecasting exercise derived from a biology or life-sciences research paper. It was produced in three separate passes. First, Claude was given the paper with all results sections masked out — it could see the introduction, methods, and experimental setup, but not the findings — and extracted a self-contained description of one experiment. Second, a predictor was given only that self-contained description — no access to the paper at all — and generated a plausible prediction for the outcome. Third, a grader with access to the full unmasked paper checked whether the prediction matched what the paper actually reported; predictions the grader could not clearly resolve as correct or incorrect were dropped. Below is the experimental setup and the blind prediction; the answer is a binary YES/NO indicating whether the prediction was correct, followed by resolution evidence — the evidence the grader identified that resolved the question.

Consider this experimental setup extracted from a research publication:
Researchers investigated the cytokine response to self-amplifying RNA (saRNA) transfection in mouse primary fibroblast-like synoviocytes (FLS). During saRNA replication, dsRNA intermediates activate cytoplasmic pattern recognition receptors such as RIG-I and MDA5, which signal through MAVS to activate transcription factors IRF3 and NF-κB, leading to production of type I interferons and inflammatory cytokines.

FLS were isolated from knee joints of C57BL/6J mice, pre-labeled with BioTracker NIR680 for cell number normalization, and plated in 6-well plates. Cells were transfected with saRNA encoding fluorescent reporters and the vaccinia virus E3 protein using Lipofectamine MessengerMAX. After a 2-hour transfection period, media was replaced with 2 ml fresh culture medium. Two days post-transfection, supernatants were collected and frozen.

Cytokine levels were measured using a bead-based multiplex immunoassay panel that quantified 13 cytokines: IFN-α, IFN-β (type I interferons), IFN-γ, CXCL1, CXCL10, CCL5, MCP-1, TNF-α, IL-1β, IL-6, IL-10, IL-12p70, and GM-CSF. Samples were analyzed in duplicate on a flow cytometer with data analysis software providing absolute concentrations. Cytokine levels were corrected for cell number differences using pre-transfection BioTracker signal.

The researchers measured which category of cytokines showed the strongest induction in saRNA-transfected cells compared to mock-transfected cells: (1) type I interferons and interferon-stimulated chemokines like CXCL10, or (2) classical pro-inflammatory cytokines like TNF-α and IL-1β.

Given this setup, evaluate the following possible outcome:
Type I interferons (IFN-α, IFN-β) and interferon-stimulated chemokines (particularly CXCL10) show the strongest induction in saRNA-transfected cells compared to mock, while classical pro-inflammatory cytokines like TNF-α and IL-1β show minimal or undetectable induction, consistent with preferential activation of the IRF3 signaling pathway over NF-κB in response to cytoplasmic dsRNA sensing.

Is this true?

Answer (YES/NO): NO